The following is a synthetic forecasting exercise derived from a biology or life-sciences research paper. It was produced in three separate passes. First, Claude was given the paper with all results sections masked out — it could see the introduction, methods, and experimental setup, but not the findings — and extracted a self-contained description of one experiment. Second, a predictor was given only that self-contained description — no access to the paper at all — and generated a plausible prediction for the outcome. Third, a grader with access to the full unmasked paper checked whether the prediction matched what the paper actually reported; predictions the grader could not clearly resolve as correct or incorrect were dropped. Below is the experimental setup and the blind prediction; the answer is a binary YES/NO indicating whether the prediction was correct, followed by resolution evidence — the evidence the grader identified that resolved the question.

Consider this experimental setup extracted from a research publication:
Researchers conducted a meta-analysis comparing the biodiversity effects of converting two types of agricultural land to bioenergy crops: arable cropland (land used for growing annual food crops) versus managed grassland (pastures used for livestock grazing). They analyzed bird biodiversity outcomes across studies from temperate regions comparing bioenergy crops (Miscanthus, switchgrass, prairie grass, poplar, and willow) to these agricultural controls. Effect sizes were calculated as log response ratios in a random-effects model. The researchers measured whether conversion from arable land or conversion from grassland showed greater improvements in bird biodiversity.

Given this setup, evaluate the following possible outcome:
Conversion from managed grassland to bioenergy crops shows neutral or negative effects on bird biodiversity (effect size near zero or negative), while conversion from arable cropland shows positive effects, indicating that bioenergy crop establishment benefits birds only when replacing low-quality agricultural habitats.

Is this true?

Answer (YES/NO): NO